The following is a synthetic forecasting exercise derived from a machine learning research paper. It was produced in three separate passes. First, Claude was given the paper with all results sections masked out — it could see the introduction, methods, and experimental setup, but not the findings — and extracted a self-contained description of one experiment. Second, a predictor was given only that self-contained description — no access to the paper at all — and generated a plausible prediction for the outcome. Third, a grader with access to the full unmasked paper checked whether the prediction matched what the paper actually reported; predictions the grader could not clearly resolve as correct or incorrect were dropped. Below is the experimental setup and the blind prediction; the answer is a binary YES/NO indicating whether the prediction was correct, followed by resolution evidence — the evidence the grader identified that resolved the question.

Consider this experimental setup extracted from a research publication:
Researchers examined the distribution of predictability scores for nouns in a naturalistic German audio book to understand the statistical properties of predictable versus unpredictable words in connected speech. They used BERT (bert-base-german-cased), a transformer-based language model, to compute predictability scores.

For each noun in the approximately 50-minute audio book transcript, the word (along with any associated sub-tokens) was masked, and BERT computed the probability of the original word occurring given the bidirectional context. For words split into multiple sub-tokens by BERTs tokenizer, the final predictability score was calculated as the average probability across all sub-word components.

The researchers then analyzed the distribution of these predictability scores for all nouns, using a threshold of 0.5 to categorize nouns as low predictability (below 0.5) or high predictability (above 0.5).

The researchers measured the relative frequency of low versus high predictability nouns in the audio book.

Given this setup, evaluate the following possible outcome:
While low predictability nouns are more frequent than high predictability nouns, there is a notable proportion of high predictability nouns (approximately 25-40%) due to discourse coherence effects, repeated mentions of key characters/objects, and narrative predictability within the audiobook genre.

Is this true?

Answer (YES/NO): NO